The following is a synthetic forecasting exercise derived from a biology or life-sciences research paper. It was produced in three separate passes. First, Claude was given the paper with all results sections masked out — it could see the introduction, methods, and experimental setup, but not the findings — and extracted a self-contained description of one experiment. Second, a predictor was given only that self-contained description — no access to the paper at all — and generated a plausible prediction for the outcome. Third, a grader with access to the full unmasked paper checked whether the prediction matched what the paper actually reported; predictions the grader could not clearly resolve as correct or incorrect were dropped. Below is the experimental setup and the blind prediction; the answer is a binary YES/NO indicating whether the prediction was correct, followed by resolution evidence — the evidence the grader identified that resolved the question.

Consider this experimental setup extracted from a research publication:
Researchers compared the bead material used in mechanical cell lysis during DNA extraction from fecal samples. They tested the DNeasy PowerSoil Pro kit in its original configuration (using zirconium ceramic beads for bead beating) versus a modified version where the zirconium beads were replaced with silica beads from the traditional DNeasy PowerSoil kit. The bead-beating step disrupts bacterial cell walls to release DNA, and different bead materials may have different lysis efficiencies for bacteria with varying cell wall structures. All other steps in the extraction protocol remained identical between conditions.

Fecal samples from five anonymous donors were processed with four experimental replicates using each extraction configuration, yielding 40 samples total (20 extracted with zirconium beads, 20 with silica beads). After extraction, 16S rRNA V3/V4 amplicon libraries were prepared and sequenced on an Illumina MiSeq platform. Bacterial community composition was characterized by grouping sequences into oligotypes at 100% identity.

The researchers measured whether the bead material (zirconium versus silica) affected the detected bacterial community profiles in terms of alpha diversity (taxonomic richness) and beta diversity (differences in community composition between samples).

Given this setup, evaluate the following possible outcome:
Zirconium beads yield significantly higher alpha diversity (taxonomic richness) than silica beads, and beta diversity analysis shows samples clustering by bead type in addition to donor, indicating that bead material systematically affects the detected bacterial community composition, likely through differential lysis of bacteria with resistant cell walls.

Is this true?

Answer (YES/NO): NO